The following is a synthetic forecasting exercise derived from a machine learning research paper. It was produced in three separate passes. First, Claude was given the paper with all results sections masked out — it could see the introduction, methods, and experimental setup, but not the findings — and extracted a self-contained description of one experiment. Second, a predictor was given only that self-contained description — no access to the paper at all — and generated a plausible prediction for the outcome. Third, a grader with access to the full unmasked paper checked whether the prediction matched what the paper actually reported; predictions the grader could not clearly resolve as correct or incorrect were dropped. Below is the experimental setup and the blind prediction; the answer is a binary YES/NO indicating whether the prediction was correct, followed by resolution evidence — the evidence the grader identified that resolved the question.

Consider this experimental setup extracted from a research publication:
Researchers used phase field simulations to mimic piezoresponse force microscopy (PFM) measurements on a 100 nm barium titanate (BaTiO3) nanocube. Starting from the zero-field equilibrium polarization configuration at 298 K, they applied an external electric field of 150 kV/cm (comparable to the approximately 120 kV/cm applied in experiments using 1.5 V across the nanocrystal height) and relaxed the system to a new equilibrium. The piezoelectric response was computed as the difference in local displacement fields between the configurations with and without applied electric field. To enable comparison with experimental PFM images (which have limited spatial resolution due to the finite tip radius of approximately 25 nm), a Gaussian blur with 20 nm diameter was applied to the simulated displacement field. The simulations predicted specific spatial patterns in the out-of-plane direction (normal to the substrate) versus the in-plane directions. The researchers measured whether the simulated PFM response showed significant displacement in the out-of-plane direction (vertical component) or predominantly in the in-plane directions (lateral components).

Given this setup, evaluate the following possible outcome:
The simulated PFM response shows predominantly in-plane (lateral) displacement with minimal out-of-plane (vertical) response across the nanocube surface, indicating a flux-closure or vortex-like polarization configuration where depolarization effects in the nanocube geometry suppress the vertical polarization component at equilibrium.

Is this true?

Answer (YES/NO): NO